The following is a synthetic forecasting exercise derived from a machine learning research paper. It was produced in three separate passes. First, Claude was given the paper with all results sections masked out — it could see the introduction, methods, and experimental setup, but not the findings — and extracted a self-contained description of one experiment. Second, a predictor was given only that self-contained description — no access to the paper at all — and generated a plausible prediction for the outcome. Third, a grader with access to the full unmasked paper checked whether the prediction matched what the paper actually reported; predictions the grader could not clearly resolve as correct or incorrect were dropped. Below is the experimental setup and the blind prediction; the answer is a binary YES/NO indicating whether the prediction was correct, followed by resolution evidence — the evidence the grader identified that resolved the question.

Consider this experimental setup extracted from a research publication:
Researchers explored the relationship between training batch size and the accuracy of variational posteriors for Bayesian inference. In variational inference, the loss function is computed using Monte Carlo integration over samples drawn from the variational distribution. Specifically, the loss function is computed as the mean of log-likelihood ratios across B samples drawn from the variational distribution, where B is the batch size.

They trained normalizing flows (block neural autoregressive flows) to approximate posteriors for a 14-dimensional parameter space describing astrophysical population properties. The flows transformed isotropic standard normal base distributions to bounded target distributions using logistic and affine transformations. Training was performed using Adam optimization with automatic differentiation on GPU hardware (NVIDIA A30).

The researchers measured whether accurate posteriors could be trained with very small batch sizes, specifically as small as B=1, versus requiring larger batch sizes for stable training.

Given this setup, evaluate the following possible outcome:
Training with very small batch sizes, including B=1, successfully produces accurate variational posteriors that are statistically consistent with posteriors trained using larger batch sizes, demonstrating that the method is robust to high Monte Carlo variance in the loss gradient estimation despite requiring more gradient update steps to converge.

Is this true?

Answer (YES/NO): YES